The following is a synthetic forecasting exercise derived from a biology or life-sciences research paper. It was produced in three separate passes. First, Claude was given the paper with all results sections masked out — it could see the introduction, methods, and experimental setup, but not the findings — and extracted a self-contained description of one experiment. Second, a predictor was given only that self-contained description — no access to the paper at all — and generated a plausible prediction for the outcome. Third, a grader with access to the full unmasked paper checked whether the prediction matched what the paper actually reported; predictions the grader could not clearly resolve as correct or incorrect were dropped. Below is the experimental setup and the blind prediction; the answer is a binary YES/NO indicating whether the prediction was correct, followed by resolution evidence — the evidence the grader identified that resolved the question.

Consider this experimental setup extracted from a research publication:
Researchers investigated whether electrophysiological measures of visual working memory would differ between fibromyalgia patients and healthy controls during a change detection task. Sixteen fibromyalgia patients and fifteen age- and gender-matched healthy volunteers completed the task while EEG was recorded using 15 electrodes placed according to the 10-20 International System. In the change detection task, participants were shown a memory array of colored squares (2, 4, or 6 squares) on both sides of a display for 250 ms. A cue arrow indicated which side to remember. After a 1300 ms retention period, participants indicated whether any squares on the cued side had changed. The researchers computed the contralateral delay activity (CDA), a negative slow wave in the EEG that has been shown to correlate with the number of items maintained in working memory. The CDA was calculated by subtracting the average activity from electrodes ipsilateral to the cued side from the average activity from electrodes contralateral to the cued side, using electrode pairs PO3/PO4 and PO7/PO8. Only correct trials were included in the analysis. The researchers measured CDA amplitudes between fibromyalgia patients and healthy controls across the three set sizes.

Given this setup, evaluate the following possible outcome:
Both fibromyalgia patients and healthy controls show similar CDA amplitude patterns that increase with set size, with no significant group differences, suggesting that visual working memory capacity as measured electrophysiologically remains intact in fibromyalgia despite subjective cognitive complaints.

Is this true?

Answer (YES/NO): NO